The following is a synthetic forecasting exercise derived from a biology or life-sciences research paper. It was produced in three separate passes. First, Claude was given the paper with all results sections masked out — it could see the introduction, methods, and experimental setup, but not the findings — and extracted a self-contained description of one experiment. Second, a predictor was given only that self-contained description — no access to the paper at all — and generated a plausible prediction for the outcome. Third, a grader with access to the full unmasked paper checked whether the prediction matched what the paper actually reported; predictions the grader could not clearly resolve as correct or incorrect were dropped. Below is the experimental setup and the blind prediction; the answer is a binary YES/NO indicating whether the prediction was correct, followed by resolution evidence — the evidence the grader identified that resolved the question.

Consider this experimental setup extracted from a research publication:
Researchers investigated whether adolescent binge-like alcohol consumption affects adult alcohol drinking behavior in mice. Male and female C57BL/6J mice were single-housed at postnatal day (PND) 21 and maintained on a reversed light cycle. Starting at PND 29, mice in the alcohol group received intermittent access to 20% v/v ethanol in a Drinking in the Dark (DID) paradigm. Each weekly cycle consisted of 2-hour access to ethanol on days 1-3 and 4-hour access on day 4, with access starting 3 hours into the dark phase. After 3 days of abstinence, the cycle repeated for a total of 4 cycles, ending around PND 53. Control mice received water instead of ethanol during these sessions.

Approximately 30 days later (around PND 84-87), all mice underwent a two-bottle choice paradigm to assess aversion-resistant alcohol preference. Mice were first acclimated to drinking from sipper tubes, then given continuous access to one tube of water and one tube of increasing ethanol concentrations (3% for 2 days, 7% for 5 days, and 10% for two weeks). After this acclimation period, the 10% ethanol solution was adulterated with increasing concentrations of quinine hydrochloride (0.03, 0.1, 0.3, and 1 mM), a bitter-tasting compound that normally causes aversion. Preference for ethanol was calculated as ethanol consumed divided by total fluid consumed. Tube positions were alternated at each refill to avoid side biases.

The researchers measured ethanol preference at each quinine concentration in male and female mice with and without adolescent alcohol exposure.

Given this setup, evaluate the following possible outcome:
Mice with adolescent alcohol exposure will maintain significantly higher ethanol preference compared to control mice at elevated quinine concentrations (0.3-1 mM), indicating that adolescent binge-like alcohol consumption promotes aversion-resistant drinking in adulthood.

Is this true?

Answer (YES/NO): NO